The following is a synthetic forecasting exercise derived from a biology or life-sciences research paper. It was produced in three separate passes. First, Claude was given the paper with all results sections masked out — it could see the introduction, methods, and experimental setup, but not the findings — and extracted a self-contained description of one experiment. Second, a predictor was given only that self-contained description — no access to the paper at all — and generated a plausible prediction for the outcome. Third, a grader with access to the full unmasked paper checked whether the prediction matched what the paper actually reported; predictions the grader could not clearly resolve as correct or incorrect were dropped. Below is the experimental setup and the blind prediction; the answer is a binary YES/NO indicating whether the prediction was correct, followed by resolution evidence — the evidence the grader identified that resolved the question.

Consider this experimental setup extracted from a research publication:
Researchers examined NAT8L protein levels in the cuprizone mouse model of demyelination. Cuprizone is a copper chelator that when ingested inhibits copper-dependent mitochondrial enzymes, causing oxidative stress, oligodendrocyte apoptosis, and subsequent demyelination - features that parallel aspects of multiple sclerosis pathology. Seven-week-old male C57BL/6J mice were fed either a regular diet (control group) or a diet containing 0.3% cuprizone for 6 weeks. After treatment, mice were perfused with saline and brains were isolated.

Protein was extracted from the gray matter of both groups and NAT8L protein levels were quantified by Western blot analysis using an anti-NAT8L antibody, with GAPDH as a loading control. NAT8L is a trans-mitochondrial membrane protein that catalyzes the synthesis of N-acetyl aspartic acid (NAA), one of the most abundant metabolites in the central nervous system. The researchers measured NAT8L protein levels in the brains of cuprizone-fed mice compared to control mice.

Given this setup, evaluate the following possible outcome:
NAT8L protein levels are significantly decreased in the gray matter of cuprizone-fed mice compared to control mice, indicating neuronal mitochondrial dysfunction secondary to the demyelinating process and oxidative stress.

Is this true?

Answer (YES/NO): NO